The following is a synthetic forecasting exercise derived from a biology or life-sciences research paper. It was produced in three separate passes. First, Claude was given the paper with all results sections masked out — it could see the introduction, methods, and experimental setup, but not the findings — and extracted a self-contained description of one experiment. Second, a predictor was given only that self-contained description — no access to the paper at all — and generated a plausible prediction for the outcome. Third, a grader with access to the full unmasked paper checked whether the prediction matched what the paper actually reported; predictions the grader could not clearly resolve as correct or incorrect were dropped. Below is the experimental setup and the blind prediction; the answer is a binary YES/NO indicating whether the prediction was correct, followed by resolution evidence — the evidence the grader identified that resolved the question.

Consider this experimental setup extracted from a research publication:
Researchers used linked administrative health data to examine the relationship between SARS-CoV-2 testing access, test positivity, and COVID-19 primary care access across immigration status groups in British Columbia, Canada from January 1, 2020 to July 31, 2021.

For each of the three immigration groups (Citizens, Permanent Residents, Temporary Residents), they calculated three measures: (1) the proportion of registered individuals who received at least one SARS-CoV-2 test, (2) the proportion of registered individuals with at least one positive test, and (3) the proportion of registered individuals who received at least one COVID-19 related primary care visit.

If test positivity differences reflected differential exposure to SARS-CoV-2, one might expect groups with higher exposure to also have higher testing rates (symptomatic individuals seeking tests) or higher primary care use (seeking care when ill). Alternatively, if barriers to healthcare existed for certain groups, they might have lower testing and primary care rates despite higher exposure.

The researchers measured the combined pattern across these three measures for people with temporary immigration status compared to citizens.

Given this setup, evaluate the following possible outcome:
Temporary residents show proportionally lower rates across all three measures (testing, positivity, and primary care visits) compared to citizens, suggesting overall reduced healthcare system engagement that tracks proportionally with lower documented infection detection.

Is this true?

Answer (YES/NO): NO